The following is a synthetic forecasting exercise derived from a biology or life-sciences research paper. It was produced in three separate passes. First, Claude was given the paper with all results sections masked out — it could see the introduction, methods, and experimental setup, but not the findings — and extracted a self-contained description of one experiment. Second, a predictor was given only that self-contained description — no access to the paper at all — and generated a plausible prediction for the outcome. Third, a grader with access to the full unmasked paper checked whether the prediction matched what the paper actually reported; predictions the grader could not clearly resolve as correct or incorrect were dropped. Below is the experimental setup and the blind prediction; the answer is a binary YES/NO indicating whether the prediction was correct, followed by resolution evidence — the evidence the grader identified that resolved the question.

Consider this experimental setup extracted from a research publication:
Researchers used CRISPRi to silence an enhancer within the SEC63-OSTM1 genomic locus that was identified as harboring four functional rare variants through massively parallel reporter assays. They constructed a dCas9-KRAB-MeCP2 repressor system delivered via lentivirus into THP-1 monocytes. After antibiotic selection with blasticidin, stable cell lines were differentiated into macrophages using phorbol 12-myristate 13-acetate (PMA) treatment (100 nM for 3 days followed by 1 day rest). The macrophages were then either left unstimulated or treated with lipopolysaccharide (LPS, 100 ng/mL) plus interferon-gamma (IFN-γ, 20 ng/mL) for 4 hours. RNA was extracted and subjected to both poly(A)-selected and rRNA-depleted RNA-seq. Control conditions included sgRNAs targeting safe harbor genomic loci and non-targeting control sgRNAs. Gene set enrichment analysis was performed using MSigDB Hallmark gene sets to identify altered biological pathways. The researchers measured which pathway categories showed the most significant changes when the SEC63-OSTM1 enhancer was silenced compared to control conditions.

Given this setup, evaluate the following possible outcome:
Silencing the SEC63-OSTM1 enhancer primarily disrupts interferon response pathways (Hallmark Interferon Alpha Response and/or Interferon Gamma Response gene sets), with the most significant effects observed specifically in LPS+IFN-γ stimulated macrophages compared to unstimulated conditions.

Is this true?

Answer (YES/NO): NO